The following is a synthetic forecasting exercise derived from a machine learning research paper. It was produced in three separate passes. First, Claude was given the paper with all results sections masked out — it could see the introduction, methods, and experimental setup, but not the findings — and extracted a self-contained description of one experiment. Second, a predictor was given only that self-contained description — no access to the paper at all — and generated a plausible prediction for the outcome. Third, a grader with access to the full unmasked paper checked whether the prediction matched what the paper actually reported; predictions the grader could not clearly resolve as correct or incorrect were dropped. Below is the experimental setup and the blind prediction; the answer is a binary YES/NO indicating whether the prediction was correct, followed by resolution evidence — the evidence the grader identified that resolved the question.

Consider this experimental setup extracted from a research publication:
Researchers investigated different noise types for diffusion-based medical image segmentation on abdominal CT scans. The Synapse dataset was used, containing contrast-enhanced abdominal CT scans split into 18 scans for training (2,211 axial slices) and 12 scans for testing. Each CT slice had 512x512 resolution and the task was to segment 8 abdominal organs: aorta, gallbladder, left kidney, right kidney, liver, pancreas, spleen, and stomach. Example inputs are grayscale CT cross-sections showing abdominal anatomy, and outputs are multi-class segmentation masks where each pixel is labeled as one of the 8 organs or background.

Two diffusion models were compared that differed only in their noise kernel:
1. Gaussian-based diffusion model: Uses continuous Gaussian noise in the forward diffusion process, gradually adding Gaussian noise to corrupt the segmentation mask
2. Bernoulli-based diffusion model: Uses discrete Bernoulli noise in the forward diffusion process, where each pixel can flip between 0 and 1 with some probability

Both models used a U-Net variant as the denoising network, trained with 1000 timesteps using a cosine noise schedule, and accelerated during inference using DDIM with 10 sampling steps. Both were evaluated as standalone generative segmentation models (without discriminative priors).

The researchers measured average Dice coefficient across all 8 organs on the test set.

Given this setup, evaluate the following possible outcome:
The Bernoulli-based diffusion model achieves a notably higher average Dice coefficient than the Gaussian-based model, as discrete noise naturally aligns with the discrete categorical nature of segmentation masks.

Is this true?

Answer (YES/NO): YES